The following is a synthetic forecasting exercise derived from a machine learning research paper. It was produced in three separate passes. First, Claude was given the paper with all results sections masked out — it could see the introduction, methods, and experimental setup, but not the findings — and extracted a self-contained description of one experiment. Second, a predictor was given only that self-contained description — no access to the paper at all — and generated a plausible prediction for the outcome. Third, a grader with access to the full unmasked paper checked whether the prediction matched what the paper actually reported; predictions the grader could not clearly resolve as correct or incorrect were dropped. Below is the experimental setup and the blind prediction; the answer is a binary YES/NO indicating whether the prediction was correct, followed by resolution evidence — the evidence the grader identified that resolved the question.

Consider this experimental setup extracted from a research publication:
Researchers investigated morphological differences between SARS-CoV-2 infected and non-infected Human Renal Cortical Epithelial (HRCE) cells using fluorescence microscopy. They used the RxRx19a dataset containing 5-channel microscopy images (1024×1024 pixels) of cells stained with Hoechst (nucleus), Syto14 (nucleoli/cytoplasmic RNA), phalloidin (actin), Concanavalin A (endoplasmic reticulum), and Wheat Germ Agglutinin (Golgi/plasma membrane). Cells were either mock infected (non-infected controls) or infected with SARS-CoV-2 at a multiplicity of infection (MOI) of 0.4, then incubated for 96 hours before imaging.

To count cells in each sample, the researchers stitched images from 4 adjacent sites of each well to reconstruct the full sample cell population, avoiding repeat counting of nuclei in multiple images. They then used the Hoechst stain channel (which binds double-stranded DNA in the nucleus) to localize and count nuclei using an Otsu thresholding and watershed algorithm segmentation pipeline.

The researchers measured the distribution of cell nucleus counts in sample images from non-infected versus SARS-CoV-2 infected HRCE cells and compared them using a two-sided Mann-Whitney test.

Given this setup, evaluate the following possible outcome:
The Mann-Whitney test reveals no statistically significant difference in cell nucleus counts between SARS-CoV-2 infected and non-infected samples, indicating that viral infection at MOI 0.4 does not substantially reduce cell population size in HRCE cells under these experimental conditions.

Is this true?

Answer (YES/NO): NO